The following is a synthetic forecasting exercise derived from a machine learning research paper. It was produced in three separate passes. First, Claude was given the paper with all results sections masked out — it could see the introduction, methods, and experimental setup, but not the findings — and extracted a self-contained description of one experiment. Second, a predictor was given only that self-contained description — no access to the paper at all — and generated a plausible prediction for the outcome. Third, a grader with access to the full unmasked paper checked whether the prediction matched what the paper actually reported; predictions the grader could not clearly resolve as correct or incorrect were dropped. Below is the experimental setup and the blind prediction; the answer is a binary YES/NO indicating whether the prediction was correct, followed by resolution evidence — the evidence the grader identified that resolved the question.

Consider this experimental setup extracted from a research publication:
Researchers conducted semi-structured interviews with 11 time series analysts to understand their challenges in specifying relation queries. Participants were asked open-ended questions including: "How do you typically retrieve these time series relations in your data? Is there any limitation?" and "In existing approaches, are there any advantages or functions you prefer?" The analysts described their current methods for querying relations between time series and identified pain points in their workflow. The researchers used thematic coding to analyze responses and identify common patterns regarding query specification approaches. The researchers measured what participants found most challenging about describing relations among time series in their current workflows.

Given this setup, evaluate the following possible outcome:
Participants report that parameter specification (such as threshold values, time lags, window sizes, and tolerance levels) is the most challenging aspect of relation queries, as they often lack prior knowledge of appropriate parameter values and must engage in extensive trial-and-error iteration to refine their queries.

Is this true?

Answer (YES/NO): NO